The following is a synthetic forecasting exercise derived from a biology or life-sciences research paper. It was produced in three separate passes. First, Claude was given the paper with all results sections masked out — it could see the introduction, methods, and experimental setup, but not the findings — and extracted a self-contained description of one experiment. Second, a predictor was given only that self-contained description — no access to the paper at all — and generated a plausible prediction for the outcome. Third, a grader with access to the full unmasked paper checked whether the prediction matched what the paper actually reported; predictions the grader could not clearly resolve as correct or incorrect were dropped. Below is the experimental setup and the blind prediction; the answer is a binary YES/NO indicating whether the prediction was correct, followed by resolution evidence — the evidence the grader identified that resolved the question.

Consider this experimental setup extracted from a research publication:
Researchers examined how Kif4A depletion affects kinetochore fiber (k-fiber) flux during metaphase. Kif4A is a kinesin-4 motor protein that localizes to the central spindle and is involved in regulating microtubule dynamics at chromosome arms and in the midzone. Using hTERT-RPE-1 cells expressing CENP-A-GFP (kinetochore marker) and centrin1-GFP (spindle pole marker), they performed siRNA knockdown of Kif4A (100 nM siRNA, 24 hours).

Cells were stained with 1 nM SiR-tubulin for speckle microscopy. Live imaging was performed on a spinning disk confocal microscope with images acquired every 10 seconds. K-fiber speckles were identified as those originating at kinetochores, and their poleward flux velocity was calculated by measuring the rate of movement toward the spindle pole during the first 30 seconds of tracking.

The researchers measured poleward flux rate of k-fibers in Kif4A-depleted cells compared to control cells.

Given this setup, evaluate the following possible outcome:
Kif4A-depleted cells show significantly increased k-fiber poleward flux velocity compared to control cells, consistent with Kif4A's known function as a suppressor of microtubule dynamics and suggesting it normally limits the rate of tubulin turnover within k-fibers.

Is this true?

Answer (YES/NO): NO